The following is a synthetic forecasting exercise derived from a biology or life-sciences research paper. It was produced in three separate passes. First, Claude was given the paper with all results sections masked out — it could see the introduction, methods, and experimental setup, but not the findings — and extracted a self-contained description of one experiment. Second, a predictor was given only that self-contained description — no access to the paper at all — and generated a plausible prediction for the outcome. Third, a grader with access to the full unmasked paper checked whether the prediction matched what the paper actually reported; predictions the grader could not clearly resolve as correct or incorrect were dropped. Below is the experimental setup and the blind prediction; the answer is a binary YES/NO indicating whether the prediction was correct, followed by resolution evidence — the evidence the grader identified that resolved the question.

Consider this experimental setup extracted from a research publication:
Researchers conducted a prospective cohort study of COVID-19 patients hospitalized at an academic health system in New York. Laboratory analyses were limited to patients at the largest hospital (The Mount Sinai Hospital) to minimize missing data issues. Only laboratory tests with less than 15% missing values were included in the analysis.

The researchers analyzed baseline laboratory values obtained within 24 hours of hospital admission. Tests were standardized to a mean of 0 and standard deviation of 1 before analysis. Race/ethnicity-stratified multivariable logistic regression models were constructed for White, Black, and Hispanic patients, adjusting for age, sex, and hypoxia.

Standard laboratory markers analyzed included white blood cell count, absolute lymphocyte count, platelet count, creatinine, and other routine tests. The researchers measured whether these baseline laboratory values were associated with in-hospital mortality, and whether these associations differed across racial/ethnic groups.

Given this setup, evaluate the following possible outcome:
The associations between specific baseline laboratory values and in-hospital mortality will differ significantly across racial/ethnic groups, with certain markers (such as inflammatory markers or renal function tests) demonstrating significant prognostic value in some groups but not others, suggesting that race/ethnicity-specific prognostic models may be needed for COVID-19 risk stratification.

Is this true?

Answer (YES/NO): YES